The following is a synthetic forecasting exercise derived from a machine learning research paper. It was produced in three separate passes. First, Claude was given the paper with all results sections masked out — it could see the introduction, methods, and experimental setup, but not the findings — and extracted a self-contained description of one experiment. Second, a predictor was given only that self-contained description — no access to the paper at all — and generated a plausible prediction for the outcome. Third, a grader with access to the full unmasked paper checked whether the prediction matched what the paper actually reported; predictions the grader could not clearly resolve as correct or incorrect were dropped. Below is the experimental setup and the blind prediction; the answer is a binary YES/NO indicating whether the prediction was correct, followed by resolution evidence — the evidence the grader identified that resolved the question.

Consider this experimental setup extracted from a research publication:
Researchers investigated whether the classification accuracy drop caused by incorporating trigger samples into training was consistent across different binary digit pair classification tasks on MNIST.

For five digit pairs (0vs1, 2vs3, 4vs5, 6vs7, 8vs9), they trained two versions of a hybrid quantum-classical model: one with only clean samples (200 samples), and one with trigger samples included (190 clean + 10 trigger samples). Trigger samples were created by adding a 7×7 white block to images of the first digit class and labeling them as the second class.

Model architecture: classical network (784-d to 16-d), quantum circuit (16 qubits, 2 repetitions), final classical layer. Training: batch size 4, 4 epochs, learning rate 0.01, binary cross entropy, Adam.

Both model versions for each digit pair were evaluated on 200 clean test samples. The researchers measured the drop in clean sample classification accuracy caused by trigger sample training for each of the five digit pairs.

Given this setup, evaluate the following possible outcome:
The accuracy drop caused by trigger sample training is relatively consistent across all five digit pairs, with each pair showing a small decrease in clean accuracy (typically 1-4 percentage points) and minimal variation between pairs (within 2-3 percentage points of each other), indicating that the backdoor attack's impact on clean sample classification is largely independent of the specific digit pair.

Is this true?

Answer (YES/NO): YES